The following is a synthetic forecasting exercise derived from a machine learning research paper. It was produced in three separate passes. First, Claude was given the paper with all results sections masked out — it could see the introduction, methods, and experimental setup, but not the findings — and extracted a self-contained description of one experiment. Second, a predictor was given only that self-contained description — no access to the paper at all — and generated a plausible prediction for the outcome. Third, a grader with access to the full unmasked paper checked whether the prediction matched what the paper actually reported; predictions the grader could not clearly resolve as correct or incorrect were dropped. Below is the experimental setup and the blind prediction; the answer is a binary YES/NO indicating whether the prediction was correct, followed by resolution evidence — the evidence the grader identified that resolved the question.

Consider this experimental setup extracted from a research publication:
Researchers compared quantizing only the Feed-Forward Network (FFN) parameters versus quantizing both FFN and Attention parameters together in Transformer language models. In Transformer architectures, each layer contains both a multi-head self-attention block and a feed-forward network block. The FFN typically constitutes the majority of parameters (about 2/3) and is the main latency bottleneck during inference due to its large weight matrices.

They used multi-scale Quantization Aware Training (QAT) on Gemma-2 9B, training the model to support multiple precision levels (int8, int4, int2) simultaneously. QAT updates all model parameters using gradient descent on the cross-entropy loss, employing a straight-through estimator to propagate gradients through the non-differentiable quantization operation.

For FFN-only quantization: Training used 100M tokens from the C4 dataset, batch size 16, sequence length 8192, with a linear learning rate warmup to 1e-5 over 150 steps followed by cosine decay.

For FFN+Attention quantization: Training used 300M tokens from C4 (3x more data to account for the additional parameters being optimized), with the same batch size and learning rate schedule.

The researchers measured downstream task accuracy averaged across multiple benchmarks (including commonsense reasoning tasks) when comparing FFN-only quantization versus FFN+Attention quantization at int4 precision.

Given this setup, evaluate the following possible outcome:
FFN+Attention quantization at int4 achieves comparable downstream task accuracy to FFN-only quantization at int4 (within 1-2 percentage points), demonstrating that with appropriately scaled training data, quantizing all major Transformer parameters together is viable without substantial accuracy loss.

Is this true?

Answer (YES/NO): NO